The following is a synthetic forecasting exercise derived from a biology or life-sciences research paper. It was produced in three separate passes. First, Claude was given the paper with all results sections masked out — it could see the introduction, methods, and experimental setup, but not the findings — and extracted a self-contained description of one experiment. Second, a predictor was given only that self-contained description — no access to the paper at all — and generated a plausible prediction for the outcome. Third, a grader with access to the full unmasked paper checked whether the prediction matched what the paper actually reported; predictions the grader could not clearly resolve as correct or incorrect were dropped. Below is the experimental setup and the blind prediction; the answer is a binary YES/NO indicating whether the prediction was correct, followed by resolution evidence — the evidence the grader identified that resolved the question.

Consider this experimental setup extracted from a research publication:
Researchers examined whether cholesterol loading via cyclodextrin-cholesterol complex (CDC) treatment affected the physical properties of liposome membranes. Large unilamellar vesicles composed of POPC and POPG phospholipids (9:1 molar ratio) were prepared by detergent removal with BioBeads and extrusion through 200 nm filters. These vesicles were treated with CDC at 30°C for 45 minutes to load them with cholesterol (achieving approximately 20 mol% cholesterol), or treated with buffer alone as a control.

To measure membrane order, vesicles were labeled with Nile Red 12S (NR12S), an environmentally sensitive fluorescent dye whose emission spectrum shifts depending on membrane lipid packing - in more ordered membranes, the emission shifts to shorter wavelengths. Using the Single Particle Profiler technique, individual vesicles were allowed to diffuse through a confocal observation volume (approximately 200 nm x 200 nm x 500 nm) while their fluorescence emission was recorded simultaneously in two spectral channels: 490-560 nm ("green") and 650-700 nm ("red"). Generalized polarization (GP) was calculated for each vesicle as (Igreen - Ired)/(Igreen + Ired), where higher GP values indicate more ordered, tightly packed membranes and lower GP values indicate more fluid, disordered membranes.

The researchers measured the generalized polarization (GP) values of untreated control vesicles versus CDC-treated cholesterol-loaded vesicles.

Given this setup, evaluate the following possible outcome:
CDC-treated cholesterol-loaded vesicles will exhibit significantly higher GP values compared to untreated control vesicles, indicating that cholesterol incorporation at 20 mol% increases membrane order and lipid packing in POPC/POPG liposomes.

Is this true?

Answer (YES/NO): YES